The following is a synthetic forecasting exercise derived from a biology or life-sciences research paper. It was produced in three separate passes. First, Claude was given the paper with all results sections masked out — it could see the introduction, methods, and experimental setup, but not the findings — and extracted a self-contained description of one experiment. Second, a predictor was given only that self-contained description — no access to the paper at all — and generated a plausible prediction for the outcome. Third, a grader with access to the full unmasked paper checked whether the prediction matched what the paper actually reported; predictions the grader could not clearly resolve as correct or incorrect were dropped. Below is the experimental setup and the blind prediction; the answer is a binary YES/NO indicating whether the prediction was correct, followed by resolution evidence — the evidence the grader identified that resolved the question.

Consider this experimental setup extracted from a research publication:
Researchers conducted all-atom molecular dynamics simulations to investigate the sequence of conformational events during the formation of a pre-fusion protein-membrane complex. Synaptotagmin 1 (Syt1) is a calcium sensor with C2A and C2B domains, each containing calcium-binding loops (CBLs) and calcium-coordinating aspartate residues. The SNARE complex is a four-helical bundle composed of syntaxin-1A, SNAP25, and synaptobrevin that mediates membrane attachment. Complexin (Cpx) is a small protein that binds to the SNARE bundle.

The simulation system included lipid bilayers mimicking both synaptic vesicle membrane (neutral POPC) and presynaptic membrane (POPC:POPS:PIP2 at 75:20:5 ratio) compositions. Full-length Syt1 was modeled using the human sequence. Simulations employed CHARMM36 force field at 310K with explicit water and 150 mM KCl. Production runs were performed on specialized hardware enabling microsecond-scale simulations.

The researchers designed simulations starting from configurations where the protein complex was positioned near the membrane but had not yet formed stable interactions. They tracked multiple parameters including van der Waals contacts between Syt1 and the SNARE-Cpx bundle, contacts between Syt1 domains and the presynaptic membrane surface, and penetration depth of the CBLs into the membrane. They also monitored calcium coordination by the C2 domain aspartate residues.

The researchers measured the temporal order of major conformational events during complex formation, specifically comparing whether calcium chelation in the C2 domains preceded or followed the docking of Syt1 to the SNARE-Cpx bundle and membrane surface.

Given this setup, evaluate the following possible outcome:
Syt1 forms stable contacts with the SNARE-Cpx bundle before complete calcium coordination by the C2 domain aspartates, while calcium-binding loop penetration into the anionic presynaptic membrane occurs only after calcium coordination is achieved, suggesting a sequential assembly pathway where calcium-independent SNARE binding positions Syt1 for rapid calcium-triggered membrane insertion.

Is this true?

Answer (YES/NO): YES